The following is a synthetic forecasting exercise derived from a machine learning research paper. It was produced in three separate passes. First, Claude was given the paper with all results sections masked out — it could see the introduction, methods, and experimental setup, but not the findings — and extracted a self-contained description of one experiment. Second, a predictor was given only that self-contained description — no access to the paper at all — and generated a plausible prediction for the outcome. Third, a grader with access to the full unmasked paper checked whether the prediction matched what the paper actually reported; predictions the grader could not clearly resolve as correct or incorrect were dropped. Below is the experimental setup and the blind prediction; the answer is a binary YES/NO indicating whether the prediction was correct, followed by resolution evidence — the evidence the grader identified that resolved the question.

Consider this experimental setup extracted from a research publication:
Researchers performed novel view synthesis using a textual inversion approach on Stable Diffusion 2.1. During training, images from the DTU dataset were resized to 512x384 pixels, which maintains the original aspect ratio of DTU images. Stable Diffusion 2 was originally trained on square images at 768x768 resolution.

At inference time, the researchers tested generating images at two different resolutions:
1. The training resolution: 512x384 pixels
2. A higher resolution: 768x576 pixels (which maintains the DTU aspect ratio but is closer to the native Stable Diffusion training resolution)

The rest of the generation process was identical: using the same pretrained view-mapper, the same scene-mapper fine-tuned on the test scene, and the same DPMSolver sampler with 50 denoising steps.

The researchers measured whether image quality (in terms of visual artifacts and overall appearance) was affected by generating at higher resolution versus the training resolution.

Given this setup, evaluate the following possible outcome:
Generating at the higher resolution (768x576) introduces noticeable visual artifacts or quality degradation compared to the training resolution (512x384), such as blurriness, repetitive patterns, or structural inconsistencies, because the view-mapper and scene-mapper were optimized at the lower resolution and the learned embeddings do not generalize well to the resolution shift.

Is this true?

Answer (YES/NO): NO